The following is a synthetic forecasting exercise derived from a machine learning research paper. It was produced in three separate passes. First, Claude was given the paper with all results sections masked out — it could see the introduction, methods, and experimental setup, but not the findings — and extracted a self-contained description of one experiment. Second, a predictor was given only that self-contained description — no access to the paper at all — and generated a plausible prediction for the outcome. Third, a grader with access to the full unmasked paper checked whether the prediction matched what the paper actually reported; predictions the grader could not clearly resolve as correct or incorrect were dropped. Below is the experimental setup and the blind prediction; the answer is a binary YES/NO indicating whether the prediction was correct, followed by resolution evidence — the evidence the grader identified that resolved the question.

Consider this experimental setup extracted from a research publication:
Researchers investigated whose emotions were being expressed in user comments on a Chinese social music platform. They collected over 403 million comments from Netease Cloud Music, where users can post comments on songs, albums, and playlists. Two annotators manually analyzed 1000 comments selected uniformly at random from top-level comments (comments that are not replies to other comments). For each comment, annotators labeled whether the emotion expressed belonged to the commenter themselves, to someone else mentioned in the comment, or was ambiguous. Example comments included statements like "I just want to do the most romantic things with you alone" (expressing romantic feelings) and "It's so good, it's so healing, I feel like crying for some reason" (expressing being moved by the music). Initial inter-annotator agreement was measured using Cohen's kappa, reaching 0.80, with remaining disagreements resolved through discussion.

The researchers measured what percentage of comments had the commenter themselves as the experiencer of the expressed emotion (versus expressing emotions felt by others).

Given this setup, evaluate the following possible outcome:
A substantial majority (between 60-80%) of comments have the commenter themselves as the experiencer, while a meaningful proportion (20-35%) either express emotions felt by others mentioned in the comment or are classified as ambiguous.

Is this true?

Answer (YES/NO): NO